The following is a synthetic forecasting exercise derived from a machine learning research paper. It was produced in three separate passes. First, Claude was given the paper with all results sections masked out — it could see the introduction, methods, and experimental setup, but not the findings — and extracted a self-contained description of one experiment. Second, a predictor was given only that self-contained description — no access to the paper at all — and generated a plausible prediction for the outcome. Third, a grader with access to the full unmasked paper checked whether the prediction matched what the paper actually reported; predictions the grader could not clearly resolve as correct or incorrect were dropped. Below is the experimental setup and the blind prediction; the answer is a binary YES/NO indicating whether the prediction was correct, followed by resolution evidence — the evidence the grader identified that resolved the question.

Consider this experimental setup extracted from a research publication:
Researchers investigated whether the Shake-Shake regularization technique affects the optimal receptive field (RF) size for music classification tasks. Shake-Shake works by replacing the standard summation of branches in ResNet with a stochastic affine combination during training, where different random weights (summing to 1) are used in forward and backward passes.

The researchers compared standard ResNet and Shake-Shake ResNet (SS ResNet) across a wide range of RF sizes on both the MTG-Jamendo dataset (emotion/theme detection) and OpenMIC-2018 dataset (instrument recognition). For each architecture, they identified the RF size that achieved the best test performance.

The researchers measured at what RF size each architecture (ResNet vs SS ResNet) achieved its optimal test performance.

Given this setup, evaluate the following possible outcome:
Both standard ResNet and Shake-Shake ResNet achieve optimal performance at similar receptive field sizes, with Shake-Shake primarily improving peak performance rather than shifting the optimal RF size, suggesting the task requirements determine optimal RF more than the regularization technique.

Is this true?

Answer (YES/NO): NO